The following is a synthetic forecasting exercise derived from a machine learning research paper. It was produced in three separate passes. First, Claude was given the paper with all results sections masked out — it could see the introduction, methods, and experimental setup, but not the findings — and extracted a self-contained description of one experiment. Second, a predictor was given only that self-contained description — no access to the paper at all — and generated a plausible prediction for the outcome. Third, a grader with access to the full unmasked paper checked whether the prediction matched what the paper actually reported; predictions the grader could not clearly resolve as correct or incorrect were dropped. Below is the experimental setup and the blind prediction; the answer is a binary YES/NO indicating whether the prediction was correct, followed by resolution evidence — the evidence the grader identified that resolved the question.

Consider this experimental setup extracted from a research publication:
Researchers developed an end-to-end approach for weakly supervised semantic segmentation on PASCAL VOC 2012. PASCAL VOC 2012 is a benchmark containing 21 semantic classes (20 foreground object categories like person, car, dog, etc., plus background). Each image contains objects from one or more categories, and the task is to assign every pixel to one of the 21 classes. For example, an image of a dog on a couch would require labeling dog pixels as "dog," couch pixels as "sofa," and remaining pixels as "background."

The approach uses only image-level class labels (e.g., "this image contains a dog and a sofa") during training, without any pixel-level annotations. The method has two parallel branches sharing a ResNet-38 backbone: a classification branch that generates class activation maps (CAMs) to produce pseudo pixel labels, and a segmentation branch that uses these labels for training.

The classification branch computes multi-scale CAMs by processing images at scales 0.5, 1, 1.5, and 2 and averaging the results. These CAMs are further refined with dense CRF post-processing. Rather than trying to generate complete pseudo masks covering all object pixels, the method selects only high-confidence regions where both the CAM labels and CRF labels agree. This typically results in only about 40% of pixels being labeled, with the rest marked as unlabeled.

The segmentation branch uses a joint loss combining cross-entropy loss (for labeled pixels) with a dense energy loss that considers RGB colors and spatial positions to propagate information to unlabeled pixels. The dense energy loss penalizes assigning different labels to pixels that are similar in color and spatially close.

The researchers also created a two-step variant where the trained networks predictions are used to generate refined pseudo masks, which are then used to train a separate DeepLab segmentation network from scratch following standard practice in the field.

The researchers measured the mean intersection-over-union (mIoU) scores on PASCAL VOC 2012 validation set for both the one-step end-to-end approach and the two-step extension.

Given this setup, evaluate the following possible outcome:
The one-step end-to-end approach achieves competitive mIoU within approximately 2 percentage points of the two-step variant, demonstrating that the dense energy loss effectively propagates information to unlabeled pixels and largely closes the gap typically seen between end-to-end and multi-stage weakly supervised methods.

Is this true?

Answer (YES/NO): NO